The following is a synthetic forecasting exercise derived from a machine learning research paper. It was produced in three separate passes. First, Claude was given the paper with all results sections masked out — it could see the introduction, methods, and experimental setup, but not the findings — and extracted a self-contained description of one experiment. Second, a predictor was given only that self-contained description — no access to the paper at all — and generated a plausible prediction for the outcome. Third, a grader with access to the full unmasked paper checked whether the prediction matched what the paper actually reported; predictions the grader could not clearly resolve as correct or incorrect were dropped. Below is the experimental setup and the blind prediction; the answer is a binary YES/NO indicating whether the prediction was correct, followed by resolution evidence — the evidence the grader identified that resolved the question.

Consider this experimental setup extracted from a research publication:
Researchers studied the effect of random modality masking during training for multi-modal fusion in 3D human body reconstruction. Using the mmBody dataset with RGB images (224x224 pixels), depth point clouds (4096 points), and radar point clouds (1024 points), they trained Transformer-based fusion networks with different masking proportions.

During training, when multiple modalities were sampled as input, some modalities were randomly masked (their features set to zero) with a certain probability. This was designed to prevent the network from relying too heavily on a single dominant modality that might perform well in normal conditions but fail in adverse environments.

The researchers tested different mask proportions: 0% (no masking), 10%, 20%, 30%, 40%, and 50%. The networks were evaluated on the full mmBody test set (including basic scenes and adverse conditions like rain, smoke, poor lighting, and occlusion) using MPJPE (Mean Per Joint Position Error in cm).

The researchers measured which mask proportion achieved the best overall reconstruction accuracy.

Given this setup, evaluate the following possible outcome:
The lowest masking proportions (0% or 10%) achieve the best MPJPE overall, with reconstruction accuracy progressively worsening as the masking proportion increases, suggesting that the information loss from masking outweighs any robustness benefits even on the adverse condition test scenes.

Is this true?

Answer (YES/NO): NO